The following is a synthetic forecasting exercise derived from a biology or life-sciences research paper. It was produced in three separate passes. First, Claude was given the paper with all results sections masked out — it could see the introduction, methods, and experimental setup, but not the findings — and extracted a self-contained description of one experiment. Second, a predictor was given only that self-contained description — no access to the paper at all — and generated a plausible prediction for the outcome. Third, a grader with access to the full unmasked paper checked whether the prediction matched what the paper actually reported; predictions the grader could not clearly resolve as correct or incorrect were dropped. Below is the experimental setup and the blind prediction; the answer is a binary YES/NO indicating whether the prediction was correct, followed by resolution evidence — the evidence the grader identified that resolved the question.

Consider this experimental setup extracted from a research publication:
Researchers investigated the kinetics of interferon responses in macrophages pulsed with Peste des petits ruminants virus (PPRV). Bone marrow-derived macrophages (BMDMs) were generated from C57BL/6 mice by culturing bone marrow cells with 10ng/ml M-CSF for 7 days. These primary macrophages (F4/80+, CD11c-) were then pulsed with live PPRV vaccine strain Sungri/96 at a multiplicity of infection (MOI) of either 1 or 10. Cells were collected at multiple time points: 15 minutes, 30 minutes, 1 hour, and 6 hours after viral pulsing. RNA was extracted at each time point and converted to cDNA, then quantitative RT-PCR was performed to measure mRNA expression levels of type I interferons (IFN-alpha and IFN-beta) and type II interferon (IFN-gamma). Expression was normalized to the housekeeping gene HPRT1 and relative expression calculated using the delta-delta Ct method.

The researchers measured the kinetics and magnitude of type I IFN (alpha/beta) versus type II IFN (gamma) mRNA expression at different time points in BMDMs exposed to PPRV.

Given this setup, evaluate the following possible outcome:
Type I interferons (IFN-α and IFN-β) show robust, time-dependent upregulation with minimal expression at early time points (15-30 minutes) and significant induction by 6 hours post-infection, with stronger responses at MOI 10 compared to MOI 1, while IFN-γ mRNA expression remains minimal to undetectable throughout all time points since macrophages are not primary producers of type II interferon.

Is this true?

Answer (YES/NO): NO